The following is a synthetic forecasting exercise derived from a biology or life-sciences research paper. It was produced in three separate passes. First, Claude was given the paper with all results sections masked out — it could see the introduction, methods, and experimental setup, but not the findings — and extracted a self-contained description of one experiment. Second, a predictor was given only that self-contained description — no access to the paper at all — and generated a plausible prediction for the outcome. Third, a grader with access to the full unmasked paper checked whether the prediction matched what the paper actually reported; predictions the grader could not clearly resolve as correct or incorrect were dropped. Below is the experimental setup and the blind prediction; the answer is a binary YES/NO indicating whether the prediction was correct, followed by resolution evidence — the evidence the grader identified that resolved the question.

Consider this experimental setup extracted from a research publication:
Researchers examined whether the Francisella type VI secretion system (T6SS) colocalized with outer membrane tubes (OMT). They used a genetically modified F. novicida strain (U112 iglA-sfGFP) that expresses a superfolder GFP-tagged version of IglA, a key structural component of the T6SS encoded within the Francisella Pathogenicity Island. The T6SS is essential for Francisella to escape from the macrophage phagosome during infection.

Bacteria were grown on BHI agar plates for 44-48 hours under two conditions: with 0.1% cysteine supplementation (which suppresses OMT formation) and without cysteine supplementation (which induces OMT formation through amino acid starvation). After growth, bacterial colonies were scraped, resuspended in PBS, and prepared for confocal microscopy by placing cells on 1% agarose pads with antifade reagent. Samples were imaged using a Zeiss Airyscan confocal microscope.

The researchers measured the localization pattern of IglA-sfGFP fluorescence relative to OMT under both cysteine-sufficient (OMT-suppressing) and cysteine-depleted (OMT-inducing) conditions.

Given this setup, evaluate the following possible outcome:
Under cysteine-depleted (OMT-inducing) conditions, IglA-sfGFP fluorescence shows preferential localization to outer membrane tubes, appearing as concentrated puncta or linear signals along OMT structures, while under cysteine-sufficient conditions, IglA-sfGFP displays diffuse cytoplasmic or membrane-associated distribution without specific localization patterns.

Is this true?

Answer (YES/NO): NO